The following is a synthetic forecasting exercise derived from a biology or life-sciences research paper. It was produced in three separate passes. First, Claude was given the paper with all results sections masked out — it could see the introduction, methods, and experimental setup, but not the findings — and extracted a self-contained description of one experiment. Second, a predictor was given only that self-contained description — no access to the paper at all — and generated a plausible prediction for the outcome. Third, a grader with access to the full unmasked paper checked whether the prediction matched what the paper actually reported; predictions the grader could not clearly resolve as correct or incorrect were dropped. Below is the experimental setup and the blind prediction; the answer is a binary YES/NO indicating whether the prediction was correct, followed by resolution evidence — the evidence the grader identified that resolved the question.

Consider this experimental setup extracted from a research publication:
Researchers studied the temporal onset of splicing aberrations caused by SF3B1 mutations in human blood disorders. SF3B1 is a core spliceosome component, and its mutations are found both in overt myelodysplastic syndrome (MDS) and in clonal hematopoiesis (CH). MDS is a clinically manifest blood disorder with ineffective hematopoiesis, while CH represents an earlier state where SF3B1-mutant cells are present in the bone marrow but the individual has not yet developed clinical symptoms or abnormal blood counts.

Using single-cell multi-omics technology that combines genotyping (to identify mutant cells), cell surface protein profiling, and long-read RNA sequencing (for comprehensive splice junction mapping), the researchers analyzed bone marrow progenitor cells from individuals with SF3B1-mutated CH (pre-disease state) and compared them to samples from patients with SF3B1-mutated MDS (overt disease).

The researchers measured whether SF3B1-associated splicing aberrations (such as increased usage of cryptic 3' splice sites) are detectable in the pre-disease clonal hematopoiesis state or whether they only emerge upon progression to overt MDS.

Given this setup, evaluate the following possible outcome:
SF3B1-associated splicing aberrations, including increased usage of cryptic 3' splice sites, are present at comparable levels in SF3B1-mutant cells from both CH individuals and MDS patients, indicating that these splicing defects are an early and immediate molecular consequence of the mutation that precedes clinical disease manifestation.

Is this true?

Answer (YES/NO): NO